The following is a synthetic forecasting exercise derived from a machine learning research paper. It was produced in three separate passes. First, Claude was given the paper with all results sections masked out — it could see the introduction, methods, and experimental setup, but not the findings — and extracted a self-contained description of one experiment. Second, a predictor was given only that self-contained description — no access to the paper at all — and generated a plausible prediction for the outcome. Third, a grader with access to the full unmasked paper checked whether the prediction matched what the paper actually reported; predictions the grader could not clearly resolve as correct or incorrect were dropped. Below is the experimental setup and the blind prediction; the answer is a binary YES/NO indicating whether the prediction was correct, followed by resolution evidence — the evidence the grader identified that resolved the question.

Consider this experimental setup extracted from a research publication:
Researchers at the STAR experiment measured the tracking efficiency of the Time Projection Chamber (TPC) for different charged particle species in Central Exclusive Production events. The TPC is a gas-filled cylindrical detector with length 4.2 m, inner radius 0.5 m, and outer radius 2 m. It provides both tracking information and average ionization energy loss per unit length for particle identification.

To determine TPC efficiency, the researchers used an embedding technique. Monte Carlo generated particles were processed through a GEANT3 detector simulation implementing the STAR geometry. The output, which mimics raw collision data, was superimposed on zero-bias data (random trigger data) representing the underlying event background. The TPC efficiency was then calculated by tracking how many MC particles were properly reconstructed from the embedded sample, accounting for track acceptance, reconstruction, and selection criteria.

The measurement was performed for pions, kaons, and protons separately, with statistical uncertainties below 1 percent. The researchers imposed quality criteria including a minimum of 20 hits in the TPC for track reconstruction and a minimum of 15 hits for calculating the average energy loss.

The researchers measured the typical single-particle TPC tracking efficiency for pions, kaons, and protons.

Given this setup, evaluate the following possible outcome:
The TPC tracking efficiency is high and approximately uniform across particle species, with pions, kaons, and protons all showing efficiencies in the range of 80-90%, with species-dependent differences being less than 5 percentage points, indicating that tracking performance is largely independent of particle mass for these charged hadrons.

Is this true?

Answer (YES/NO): NO